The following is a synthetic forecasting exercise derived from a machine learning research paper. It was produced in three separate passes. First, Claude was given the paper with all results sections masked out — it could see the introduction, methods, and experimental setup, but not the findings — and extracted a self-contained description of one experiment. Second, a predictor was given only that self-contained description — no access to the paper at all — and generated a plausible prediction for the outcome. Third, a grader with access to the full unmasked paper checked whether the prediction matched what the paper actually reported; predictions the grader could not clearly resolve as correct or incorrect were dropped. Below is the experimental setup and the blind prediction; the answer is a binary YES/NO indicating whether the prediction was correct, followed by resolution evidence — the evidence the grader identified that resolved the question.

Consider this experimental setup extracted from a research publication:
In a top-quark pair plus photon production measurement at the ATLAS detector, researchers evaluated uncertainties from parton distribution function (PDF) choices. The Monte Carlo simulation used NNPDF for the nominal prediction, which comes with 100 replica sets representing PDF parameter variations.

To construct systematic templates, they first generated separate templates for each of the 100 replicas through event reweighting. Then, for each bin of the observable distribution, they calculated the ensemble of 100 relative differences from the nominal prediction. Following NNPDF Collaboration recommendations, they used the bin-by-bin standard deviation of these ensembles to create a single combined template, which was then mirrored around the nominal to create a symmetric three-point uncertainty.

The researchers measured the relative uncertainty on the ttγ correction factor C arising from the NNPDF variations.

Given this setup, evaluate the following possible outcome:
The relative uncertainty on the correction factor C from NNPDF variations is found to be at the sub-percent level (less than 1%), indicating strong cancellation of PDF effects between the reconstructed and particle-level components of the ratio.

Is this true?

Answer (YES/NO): YES